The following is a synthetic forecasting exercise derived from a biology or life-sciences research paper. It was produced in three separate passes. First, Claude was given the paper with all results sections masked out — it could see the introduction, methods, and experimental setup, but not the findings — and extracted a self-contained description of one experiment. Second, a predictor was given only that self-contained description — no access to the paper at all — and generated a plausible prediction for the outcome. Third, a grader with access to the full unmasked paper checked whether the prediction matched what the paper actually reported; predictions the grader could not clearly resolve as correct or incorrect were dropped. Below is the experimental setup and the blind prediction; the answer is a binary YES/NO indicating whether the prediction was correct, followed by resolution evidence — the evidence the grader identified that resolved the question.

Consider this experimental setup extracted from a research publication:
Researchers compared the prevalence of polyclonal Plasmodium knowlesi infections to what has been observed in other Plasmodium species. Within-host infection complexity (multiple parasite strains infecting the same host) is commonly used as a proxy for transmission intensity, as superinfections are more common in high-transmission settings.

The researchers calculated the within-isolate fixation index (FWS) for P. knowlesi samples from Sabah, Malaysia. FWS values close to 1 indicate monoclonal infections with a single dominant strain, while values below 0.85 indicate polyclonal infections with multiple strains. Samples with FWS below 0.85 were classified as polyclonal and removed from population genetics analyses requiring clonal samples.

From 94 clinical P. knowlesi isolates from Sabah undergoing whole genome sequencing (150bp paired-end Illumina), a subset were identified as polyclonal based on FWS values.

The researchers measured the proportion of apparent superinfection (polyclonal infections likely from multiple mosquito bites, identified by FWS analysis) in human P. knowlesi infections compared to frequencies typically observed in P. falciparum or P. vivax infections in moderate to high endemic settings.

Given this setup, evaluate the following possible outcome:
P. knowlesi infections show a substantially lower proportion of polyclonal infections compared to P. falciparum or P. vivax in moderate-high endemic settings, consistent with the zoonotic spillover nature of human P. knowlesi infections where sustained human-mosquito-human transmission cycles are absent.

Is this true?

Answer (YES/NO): YES